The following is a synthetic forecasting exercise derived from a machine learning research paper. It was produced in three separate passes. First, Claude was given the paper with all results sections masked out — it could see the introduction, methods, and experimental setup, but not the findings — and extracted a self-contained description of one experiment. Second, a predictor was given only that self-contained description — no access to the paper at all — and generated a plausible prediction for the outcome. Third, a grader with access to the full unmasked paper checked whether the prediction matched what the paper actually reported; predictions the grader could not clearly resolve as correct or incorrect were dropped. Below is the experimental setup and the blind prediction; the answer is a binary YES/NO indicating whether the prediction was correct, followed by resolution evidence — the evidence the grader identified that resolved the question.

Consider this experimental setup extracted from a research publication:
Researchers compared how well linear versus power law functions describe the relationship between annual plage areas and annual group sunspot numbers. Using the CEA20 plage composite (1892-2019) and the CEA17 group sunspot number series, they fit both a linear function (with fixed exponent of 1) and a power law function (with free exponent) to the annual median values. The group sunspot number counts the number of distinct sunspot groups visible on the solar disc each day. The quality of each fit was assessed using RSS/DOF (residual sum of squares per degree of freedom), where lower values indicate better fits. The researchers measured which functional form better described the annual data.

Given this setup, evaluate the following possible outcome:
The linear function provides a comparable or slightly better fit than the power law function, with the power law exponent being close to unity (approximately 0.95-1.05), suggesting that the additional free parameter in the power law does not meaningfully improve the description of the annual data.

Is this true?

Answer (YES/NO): NO